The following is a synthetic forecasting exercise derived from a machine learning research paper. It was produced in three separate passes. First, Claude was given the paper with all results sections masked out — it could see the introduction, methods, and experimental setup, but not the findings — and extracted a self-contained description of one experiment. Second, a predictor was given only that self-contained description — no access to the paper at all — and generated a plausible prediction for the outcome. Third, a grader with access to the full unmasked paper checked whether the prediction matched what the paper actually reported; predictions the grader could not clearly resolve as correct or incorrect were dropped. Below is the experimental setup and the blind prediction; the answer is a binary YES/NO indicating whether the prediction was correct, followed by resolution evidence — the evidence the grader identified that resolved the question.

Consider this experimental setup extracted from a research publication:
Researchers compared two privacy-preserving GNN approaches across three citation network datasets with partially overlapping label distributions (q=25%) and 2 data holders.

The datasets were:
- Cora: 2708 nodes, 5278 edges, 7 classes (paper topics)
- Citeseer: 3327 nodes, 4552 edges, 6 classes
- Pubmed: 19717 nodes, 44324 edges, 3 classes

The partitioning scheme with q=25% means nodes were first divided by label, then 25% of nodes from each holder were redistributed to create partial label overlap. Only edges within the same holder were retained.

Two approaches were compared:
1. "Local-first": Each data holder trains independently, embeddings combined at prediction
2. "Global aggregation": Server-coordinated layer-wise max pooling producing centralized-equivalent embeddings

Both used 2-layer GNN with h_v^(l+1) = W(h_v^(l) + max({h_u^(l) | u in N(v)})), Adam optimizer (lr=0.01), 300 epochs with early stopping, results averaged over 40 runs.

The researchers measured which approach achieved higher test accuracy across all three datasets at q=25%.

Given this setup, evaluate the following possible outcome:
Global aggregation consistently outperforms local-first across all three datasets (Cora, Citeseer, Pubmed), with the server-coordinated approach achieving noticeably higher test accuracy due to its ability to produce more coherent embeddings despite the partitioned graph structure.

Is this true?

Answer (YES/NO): NO